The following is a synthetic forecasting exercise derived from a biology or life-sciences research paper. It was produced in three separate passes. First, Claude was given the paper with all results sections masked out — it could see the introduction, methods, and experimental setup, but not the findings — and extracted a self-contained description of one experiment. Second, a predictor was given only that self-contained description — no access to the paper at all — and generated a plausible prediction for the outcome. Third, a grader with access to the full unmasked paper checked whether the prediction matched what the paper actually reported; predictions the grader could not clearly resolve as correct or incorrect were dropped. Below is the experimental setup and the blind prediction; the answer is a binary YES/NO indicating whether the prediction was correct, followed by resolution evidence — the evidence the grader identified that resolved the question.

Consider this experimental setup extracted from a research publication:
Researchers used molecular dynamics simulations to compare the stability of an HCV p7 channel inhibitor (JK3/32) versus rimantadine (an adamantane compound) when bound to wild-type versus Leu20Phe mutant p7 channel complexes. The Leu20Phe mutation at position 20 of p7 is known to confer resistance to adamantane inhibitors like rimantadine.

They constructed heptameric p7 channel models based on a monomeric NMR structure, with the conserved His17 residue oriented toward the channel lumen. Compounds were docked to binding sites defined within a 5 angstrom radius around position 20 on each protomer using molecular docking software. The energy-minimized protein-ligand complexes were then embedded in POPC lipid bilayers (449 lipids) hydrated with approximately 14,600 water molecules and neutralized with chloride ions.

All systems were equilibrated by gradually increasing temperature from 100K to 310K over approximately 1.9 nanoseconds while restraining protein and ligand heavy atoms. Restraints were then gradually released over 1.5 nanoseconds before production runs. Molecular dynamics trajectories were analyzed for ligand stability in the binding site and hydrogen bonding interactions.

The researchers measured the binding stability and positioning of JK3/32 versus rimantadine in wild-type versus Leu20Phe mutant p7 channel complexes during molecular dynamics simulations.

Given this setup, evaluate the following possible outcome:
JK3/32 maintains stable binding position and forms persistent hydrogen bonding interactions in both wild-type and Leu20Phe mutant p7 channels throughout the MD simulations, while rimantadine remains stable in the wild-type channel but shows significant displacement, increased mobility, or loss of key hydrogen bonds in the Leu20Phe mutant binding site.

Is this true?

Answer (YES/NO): YES